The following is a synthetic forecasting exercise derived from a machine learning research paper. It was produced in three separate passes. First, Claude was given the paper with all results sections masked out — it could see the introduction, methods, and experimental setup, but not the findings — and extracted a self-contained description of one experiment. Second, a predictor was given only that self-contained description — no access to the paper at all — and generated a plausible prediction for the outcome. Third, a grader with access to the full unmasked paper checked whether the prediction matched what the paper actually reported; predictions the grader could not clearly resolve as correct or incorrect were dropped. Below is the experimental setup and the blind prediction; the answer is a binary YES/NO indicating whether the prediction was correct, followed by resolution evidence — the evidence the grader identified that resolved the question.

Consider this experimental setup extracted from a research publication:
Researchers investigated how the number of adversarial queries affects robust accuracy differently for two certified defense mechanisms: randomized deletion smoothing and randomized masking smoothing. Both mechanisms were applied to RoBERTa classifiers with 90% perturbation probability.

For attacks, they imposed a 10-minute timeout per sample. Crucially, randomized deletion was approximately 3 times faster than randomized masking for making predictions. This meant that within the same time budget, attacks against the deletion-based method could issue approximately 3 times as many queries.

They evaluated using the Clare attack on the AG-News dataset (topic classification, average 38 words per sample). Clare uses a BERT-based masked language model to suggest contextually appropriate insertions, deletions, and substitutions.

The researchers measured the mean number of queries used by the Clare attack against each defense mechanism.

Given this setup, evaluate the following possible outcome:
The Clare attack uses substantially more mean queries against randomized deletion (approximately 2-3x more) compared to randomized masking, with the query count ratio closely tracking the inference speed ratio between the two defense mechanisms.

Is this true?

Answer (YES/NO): NO